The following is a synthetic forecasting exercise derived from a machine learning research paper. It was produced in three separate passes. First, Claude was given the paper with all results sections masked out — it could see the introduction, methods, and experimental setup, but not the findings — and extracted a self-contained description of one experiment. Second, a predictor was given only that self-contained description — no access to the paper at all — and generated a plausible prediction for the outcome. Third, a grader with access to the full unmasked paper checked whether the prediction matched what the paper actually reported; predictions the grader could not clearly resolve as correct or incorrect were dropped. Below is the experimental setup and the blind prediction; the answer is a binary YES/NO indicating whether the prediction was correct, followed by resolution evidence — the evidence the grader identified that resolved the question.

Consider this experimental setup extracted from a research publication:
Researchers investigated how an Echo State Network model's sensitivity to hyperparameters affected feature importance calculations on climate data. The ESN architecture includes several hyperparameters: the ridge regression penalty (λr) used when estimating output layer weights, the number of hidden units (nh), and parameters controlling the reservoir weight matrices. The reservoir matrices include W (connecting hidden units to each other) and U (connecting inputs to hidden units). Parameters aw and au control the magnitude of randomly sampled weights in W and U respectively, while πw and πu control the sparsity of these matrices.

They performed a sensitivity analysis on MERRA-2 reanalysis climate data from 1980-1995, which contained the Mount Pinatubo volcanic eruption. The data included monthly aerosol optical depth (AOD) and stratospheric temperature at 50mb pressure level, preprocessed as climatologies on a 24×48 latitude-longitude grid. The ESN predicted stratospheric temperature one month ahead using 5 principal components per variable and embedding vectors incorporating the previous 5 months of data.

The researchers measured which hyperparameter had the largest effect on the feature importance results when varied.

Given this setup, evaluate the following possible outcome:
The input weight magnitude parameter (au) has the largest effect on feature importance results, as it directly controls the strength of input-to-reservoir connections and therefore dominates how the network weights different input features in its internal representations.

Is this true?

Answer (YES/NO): NO